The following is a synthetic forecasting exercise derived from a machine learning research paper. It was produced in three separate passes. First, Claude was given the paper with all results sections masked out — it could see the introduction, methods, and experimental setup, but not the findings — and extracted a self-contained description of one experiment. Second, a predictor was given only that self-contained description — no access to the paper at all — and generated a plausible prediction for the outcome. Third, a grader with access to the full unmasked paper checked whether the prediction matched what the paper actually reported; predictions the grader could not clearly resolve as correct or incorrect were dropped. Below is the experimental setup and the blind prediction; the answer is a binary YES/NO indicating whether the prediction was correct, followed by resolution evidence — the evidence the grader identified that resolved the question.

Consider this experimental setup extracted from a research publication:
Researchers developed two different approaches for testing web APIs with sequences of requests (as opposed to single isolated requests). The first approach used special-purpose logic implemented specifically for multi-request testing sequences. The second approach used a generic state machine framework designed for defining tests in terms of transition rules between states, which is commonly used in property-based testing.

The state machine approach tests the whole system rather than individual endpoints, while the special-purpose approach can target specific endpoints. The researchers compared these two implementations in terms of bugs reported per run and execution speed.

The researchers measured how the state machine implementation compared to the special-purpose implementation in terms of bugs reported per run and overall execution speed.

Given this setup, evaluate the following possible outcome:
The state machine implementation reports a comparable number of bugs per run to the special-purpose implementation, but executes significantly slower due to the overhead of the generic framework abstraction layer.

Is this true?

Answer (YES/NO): NO